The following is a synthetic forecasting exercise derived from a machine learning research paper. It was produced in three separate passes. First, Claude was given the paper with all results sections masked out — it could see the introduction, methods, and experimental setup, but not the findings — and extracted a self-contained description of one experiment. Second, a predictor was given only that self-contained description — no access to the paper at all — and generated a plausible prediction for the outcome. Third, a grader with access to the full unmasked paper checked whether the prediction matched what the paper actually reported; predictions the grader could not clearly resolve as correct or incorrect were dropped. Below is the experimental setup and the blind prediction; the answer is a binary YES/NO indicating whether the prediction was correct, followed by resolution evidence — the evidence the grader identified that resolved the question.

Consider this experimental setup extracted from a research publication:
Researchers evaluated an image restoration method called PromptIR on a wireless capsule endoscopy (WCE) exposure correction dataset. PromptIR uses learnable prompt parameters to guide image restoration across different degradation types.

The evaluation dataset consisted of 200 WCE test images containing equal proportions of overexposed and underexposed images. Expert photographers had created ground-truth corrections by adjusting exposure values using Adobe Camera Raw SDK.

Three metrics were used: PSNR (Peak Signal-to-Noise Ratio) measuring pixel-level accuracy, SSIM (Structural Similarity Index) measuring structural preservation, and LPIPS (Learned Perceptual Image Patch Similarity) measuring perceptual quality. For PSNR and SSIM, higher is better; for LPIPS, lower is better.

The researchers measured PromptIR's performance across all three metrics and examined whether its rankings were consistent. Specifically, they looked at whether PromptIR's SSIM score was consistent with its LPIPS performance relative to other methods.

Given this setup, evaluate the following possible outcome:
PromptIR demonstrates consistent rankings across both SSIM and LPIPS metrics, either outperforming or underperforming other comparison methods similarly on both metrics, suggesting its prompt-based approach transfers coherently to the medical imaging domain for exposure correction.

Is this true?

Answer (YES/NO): NO